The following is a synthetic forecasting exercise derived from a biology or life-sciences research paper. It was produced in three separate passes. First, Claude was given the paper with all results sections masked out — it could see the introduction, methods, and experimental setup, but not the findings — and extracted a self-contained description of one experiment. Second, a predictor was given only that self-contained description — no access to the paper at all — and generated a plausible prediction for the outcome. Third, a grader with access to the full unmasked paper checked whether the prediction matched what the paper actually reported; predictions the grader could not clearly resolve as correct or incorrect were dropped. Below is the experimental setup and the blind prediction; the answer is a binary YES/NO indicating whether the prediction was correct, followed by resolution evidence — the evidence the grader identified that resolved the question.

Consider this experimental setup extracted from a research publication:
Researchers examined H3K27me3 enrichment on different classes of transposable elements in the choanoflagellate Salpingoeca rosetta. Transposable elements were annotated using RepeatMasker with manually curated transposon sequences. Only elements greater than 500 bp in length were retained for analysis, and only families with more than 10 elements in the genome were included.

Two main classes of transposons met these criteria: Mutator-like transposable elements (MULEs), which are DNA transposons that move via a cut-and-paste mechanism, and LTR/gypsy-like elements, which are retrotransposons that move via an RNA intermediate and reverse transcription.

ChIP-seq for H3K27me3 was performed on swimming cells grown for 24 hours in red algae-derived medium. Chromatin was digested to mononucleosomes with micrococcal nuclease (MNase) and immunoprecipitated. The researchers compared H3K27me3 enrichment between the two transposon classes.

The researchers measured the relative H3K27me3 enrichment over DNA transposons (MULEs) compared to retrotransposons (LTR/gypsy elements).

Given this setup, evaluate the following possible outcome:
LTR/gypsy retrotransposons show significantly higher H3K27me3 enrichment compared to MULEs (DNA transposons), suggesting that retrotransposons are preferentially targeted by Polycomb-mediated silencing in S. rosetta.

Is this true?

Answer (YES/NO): YES